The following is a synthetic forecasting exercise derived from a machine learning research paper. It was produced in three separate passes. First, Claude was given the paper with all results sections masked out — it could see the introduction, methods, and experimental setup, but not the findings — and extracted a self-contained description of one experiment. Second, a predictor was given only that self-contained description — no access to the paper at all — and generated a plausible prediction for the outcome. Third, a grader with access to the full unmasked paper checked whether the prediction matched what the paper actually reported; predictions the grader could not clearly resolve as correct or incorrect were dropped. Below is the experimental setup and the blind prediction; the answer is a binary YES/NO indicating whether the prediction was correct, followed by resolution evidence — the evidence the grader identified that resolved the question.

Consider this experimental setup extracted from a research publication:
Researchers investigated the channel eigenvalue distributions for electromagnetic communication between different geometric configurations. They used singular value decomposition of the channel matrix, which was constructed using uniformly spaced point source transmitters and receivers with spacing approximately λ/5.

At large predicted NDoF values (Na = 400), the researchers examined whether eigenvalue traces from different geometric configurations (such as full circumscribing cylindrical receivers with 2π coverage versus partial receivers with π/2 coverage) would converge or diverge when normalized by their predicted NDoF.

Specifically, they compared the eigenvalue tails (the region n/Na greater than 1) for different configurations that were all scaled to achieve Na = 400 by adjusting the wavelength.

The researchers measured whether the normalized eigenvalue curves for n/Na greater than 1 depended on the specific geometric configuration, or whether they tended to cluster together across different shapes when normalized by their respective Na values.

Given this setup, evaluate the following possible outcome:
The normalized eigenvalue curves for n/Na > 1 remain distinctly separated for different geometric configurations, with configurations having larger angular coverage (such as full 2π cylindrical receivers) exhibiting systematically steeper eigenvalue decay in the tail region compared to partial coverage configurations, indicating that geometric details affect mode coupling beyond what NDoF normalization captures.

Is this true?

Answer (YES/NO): NO